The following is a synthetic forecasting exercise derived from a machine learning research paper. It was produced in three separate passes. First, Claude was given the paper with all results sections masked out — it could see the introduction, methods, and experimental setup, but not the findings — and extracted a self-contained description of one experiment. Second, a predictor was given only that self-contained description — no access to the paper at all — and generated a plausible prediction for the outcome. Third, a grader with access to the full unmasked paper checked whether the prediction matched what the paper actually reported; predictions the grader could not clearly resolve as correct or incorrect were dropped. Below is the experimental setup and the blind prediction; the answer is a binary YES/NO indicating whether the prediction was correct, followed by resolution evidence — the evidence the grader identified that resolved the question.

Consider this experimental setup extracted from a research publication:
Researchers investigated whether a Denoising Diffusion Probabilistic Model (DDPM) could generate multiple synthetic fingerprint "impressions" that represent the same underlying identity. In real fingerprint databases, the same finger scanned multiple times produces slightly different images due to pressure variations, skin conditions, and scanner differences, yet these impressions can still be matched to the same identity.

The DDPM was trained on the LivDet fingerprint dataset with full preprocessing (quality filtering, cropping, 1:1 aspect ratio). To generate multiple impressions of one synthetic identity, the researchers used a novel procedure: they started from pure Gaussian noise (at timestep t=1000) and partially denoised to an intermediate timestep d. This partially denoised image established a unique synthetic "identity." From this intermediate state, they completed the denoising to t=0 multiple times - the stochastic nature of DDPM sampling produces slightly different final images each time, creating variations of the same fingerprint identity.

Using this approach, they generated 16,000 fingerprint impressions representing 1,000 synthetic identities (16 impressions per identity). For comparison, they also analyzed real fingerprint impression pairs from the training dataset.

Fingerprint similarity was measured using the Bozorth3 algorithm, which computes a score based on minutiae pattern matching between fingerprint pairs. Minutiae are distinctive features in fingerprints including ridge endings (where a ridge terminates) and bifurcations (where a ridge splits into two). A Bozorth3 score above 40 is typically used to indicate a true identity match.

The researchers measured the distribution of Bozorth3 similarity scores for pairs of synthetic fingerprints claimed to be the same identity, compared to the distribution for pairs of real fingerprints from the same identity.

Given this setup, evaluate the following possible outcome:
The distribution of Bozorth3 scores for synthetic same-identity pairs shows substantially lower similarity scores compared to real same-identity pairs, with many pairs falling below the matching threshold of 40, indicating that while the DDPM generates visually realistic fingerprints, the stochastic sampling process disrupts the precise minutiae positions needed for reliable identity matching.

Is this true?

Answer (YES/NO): NO